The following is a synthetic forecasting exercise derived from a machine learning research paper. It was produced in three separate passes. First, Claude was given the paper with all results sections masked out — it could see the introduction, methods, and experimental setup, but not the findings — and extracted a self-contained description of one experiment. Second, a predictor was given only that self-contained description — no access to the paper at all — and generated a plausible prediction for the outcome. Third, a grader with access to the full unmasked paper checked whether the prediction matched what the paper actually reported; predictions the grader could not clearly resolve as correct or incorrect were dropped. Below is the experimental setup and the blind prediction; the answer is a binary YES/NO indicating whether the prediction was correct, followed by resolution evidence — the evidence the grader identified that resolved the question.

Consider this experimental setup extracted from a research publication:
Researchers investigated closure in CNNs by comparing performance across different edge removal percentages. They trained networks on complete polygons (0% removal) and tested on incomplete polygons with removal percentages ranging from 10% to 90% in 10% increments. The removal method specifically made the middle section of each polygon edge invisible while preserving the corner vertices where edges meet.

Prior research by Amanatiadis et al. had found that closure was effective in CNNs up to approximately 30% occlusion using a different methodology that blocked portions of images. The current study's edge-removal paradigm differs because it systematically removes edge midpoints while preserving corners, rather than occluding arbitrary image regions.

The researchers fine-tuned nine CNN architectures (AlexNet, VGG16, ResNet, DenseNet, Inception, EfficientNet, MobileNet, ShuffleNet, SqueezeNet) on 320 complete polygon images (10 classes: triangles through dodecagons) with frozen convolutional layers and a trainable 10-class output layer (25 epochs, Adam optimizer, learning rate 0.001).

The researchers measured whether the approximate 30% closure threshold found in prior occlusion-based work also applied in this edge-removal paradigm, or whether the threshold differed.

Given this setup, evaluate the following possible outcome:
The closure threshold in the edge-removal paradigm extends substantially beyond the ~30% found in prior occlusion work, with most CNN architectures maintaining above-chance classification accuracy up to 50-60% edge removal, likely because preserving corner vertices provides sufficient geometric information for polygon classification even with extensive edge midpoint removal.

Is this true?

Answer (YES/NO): NO